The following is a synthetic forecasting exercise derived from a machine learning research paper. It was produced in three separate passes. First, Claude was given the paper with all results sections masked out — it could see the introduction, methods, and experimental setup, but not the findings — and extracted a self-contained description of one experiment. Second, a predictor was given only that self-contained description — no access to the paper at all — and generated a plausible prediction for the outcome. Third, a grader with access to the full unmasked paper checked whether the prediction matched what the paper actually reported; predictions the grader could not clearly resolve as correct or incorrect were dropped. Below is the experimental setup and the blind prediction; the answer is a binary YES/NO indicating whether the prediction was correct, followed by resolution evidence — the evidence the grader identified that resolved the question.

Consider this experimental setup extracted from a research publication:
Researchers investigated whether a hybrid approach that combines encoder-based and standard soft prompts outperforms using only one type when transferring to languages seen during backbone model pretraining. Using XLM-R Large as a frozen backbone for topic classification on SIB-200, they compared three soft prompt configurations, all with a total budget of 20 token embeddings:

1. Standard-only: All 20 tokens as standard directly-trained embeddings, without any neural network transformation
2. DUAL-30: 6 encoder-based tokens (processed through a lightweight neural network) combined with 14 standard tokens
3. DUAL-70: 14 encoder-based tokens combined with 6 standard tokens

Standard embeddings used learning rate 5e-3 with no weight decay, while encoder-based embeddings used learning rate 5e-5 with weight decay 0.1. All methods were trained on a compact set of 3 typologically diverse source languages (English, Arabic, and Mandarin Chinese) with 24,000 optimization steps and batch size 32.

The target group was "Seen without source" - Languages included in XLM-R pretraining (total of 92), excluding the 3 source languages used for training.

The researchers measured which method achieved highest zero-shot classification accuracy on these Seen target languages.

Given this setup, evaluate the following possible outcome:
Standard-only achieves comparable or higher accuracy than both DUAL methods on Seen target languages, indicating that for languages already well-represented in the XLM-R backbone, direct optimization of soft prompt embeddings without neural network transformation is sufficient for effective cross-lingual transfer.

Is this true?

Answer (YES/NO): NO